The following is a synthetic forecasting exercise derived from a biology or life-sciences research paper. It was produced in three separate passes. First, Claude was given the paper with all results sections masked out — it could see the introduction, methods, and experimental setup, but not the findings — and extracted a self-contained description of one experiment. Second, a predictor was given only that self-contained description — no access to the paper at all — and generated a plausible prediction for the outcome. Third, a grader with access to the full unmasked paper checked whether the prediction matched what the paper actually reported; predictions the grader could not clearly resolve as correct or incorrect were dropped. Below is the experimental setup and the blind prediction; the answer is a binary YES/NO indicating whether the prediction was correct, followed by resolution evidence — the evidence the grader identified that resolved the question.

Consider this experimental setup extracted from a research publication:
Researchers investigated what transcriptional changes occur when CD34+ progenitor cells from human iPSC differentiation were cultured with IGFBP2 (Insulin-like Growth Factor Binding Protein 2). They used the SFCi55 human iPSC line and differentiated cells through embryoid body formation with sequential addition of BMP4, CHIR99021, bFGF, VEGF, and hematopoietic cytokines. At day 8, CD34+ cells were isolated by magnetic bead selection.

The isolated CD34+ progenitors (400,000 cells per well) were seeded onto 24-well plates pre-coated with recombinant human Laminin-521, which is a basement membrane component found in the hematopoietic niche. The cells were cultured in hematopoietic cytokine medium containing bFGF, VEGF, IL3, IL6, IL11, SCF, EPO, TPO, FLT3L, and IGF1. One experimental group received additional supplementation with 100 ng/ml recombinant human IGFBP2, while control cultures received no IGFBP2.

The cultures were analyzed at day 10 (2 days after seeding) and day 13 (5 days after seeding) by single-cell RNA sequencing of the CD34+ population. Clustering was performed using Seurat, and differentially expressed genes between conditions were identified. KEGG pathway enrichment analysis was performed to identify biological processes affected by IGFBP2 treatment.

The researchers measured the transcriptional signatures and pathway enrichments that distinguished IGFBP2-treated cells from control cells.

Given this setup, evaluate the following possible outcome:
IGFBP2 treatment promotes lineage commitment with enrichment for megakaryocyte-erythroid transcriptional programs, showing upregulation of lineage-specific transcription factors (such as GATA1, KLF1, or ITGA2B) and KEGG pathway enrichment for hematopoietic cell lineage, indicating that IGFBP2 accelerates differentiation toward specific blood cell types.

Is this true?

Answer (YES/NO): NO